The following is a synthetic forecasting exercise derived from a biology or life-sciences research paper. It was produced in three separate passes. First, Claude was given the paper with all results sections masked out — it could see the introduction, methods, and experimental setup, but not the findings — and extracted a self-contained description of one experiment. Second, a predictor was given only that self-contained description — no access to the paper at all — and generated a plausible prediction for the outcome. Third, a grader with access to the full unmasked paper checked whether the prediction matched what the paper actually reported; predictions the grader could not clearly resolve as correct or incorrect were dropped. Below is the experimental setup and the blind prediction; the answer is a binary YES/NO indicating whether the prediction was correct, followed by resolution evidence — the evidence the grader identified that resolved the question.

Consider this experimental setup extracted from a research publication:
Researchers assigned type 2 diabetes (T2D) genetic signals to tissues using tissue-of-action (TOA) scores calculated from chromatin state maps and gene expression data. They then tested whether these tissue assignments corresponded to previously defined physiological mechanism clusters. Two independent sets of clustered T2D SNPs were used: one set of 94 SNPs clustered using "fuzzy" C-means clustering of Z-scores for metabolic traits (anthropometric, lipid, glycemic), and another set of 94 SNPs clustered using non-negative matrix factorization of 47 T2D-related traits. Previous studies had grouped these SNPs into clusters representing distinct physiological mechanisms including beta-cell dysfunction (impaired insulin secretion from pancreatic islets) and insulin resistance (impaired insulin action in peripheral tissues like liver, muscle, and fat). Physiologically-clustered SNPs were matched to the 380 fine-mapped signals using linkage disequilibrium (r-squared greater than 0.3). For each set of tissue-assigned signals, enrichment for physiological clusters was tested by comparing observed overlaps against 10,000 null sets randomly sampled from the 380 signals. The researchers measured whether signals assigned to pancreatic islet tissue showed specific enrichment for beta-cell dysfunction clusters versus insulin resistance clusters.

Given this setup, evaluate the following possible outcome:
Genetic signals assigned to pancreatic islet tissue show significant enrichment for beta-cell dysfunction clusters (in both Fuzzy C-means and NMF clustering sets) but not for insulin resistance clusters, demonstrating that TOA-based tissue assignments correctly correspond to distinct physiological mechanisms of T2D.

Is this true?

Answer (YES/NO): YES